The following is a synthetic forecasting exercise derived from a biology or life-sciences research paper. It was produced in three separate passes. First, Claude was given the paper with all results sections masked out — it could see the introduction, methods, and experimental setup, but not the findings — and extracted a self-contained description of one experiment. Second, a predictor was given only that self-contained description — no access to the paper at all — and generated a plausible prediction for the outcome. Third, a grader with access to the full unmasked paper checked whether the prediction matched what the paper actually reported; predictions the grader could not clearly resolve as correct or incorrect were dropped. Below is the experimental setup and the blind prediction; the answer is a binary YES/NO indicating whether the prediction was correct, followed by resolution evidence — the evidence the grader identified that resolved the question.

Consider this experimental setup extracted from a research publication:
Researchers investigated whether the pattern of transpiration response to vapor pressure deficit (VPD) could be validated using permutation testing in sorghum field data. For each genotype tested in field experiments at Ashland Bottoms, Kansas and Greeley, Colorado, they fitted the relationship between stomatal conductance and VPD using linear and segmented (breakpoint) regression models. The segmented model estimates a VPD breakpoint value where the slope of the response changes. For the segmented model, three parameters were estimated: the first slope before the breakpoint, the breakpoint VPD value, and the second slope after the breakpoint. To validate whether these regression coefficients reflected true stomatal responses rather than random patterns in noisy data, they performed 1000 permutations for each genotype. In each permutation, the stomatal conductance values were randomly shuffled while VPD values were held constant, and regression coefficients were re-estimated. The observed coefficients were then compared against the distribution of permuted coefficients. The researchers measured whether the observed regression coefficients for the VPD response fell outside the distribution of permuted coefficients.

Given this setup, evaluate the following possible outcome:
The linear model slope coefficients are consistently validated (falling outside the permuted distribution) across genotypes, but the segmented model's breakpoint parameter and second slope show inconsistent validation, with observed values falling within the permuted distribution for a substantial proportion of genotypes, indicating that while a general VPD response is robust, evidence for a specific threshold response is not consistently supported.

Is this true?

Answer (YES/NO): NO